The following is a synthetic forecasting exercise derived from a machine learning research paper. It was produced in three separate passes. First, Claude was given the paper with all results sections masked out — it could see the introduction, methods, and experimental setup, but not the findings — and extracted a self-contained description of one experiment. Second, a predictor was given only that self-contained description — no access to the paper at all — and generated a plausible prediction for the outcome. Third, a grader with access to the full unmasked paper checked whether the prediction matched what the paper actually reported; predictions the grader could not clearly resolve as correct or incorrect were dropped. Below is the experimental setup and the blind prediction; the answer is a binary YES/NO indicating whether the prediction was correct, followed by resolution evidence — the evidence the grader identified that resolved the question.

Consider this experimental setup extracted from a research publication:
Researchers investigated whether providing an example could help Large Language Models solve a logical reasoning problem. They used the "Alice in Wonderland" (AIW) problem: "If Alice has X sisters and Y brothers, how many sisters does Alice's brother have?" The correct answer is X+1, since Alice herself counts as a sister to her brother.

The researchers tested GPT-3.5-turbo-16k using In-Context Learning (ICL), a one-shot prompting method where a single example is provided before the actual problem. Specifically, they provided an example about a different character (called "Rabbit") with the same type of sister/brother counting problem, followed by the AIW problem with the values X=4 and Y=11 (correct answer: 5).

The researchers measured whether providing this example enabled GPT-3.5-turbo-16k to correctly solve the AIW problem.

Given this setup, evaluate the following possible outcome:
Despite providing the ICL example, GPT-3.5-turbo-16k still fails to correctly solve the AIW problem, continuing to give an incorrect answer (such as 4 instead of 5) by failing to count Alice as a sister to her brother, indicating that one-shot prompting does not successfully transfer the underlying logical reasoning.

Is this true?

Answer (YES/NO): YES